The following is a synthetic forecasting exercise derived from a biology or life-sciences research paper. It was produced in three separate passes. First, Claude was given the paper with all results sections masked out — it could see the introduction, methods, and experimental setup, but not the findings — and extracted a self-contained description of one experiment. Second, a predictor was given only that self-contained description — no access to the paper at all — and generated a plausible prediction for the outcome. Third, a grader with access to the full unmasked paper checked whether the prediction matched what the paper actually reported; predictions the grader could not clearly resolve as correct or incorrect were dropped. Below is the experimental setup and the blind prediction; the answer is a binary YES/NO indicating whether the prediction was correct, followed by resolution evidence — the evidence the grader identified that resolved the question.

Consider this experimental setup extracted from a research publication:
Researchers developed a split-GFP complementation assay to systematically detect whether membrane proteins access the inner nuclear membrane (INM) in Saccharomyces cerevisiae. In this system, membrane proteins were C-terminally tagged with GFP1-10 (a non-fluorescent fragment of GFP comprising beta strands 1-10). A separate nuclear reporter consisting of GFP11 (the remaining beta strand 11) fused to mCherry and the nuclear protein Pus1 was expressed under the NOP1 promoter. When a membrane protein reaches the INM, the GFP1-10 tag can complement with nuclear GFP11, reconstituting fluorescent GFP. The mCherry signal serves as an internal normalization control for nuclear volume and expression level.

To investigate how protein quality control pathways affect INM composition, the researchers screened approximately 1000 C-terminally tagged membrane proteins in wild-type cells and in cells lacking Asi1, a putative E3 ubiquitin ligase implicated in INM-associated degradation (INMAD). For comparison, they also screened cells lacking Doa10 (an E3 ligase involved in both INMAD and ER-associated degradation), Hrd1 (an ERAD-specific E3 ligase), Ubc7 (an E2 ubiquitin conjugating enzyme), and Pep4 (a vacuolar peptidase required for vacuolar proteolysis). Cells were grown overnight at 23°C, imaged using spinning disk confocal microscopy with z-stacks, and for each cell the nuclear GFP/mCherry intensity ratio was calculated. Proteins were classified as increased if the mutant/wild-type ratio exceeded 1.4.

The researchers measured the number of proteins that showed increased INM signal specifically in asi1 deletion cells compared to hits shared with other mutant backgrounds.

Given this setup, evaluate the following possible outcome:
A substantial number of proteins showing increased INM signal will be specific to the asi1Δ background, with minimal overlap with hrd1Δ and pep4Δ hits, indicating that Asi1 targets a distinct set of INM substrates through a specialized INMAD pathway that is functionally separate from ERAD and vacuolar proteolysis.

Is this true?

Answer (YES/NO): NO